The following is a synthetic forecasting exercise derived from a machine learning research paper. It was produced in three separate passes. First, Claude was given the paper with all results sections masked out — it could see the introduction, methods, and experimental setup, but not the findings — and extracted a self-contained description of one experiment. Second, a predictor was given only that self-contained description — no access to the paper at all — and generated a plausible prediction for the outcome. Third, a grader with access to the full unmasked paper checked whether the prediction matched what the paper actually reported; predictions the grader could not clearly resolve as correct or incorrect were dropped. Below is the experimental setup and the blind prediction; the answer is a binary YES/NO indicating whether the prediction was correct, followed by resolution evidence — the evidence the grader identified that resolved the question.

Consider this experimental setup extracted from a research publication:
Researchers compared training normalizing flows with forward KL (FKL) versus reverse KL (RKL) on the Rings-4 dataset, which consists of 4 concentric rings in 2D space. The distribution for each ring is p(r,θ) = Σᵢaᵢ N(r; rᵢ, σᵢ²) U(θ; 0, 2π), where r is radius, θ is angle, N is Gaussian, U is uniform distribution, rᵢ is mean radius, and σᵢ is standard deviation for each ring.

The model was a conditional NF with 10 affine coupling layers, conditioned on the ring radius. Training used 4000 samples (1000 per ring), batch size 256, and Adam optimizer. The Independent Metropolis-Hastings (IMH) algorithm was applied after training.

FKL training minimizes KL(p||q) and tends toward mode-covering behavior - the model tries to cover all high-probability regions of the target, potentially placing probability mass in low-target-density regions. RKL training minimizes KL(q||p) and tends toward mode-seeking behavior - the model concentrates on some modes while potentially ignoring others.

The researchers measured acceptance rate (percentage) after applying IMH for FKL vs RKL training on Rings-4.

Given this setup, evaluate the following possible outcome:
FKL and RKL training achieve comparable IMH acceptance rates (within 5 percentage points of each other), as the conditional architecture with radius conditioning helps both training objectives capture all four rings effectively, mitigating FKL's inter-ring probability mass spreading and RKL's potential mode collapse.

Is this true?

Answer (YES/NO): NO